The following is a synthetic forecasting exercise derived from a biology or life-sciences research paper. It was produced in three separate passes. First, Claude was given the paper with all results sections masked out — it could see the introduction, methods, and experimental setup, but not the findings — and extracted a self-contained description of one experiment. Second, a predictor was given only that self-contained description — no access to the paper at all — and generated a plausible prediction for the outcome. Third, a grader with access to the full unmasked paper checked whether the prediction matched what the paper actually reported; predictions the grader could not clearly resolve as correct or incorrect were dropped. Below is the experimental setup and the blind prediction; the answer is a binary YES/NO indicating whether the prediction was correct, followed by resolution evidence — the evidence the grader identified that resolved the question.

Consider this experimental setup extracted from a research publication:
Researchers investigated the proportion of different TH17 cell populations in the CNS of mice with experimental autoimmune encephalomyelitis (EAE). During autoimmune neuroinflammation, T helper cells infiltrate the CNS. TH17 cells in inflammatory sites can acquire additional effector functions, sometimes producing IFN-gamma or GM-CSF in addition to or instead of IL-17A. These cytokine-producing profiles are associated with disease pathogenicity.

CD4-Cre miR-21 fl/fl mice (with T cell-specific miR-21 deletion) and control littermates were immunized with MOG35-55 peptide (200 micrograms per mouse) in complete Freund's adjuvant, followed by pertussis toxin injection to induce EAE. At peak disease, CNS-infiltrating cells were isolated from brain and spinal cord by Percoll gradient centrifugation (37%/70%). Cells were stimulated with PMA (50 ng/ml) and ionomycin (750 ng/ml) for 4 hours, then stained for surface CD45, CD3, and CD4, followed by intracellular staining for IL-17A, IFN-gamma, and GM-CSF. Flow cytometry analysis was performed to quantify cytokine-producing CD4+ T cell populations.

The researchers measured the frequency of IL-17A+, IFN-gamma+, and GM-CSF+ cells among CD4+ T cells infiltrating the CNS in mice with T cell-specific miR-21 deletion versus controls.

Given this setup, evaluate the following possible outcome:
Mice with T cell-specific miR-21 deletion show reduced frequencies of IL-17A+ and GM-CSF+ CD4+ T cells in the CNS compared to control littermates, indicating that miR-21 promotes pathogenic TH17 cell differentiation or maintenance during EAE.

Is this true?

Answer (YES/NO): YES